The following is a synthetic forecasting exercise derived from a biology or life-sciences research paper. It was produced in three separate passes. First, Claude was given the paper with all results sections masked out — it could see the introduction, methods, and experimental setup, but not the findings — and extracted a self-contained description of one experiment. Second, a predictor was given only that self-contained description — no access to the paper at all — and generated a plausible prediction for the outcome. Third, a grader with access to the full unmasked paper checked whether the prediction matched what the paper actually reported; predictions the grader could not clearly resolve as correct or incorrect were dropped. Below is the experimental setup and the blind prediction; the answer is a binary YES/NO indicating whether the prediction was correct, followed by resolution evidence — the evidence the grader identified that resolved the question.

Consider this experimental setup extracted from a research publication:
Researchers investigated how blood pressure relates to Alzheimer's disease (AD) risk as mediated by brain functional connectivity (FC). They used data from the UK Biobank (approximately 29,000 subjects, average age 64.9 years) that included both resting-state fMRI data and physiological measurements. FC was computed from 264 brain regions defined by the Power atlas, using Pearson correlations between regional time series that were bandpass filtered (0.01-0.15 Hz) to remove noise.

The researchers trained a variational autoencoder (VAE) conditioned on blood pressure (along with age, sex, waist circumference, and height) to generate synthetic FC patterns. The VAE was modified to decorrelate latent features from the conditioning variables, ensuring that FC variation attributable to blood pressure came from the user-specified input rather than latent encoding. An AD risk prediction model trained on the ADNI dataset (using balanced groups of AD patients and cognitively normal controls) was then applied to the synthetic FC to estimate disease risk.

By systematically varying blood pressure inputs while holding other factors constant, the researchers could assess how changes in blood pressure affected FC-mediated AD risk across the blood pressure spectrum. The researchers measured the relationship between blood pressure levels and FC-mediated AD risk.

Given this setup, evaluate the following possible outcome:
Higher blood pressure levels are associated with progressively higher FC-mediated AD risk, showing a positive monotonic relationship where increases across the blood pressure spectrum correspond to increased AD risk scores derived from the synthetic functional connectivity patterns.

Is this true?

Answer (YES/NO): NO